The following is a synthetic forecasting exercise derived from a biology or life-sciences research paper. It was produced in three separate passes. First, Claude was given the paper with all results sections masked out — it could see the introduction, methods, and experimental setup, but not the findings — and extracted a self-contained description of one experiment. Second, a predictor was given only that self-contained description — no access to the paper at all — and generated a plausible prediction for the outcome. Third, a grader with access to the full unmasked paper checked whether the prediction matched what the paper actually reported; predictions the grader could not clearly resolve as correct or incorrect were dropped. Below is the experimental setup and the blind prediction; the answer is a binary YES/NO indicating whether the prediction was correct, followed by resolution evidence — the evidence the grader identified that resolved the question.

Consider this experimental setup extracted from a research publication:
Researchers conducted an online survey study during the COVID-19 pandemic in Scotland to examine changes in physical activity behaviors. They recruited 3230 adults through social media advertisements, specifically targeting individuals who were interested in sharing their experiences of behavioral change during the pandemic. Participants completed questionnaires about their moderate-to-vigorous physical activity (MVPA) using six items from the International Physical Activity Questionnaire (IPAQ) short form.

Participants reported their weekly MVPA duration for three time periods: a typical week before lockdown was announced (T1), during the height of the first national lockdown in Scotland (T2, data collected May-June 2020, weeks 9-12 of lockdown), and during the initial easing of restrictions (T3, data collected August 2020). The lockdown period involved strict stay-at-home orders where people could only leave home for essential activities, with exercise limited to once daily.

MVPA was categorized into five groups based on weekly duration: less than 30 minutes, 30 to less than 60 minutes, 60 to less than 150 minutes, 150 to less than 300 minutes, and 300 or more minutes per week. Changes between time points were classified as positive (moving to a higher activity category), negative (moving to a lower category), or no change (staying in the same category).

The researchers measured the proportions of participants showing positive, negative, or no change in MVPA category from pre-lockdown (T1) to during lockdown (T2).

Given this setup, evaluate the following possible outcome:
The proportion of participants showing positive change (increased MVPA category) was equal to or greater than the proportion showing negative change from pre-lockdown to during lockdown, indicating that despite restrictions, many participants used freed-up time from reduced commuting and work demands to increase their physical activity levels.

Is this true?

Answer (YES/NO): YES